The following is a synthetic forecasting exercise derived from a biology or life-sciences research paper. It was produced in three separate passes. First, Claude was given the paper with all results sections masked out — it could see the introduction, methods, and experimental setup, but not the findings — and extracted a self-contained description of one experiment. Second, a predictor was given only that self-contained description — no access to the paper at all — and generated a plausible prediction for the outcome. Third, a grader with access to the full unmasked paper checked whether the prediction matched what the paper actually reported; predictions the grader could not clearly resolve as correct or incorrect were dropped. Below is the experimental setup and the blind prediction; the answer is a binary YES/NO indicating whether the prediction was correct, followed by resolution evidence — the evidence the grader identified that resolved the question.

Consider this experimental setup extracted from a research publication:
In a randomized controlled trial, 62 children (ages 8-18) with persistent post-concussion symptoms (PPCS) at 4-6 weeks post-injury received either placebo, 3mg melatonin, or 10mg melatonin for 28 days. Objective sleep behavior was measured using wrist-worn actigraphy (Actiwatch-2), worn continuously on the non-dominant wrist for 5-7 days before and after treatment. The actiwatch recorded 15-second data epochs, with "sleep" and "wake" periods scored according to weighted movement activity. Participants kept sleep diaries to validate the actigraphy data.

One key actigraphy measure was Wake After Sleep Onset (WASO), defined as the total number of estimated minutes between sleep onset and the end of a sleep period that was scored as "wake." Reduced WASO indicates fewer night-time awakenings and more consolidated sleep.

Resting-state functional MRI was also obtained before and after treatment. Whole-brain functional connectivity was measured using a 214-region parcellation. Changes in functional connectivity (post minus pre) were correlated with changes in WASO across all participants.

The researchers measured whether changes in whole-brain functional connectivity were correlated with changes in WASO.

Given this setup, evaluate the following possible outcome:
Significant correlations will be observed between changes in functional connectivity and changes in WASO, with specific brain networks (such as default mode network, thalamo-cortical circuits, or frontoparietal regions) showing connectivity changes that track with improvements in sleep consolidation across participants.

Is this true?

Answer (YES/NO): YES